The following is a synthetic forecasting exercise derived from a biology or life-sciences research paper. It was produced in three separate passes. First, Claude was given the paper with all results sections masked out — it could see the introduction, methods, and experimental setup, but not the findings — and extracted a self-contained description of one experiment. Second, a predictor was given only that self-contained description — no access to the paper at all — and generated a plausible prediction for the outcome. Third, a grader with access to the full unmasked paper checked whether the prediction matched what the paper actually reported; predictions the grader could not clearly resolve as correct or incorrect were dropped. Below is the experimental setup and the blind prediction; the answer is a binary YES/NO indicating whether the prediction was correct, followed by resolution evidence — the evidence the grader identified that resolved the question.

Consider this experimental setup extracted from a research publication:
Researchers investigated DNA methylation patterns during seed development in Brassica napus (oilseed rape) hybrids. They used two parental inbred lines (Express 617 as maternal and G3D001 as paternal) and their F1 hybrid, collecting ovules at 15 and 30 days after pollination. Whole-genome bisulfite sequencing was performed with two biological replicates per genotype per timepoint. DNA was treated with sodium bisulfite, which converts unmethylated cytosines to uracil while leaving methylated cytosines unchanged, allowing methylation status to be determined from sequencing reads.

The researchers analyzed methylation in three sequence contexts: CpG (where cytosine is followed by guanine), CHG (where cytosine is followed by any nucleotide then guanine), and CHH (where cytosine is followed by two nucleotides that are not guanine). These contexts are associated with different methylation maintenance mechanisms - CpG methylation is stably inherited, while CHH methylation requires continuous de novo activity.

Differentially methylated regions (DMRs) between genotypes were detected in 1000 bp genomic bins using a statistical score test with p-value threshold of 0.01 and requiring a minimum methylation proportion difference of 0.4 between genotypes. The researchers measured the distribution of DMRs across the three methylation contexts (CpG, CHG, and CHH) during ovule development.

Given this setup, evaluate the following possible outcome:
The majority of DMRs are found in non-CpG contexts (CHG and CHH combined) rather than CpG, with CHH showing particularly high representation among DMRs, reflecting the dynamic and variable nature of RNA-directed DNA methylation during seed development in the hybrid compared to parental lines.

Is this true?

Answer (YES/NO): NO